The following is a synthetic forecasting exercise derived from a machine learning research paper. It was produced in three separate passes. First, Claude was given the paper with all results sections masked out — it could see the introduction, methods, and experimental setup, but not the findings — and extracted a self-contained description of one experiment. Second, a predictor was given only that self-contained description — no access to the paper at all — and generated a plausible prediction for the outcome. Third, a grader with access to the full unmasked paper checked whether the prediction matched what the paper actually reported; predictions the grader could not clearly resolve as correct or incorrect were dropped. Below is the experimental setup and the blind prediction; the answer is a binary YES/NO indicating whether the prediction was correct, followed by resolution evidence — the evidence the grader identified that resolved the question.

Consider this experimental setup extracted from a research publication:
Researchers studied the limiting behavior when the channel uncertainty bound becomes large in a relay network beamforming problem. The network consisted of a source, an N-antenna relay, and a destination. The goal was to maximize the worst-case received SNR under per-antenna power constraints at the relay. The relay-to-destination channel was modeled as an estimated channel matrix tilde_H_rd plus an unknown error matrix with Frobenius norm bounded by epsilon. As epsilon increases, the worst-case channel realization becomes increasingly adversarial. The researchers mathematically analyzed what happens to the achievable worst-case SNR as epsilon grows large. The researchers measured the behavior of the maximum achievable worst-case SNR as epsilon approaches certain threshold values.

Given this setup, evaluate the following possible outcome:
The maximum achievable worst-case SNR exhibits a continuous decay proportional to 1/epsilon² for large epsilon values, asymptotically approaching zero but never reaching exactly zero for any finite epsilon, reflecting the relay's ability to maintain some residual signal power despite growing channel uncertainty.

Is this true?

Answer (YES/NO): NO